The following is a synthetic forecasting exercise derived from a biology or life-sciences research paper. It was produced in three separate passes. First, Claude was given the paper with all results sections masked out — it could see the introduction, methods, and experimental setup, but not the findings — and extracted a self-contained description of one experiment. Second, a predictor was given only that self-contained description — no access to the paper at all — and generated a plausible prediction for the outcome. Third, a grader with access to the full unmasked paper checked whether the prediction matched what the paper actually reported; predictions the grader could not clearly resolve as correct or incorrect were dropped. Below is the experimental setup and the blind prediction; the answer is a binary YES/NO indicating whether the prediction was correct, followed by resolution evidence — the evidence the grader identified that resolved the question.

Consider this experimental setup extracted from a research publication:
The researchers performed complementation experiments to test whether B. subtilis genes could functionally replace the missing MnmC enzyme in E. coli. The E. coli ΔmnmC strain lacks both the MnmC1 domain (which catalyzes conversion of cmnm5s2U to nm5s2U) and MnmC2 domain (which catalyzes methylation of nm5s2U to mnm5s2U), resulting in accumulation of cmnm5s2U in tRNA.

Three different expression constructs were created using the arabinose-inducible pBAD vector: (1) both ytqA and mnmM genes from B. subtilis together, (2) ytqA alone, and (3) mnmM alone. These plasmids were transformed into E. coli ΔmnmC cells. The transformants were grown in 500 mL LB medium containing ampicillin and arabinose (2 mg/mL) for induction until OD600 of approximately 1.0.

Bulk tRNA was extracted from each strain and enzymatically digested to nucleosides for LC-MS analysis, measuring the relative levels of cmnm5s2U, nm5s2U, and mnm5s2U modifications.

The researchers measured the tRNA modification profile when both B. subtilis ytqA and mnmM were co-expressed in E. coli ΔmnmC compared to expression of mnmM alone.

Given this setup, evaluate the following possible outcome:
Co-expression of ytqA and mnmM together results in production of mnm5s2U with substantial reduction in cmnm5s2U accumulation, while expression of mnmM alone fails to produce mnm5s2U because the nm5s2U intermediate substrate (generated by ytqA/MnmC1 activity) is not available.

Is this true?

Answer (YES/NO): NO